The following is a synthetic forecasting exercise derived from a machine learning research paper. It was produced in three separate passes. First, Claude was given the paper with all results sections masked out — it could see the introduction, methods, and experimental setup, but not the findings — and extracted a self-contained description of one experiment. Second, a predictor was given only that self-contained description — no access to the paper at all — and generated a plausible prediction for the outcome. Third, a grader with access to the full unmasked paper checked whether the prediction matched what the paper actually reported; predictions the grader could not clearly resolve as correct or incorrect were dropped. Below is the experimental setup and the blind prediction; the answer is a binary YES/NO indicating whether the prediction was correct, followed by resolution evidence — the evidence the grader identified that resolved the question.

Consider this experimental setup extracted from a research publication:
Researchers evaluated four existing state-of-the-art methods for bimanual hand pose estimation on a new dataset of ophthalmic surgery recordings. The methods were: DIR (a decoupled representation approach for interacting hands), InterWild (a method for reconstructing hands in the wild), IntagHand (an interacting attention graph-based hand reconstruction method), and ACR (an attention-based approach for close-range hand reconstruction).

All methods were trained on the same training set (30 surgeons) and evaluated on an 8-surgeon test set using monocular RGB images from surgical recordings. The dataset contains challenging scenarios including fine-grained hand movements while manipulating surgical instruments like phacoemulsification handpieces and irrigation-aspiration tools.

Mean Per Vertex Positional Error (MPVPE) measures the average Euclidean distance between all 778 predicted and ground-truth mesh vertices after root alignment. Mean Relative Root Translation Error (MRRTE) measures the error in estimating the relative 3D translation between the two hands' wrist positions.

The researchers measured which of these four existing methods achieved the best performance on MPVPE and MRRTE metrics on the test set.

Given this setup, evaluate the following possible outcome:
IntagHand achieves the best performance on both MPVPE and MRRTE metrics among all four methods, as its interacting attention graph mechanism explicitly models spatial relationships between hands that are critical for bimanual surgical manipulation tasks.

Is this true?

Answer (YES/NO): NO